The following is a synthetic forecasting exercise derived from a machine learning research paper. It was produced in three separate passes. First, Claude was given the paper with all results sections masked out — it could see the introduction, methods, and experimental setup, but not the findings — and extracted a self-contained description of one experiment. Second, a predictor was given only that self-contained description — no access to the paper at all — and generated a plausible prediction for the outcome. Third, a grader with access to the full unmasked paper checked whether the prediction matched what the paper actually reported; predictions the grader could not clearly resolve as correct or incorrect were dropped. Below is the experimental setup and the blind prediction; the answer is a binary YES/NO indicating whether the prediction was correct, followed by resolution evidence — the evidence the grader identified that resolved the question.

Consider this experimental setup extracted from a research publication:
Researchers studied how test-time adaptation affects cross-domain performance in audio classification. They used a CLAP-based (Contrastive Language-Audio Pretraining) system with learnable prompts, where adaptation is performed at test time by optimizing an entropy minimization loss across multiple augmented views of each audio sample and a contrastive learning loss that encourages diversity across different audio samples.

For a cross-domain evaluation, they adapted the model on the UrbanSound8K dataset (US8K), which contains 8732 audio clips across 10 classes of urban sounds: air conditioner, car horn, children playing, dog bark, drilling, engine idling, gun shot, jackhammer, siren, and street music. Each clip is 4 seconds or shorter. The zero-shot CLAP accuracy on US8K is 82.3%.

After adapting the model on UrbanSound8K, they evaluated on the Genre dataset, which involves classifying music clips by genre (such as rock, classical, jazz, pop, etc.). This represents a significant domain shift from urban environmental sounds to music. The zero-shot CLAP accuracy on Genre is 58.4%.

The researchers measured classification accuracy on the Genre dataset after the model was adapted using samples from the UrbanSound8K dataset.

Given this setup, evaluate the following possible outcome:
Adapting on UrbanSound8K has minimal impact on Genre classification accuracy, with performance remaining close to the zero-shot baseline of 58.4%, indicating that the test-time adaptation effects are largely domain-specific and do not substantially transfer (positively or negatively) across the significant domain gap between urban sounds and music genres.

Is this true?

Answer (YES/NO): NO